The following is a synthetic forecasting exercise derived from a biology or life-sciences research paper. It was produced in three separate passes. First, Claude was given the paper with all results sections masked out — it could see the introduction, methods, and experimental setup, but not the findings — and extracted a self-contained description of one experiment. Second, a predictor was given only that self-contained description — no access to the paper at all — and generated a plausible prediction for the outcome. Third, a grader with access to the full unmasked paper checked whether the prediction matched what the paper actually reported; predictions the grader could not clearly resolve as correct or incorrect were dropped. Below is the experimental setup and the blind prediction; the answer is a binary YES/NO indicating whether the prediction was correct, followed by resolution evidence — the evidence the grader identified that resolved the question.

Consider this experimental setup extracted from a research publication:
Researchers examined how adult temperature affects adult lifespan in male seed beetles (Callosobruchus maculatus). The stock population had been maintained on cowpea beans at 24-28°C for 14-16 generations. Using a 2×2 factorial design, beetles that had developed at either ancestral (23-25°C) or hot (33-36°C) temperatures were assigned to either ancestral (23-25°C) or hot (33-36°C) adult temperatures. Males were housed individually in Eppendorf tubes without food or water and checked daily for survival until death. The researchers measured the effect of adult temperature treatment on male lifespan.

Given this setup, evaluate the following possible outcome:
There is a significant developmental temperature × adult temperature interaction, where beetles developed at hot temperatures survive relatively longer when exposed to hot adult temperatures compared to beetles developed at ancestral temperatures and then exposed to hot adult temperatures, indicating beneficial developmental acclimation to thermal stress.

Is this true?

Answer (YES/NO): NO